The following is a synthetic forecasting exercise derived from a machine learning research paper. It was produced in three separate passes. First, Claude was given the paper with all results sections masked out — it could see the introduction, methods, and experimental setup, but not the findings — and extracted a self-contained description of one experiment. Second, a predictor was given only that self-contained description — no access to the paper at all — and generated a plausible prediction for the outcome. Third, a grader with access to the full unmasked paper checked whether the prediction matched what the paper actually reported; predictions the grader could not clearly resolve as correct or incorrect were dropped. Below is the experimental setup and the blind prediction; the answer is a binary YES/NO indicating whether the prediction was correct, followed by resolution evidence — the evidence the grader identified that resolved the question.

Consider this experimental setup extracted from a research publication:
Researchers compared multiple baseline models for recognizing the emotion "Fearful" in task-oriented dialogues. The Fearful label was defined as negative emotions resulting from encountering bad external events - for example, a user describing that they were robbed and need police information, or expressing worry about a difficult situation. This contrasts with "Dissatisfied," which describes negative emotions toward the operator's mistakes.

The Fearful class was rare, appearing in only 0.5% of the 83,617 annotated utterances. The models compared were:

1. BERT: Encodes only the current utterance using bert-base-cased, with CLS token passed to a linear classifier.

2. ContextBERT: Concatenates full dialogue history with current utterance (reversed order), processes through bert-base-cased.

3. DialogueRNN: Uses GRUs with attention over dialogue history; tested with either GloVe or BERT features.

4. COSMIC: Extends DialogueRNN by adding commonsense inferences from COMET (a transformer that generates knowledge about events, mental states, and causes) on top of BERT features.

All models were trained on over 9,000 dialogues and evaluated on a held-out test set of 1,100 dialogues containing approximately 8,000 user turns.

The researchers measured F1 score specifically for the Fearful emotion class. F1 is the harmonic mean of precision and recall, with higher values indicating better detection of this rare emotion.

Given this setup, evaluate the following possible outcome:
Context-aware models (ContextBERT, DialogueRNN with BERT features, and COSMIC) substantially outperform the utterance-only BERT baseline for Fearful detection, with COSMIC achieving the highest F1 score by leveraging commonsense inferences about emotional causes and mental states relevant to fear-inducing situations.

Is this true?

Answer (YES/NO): NO